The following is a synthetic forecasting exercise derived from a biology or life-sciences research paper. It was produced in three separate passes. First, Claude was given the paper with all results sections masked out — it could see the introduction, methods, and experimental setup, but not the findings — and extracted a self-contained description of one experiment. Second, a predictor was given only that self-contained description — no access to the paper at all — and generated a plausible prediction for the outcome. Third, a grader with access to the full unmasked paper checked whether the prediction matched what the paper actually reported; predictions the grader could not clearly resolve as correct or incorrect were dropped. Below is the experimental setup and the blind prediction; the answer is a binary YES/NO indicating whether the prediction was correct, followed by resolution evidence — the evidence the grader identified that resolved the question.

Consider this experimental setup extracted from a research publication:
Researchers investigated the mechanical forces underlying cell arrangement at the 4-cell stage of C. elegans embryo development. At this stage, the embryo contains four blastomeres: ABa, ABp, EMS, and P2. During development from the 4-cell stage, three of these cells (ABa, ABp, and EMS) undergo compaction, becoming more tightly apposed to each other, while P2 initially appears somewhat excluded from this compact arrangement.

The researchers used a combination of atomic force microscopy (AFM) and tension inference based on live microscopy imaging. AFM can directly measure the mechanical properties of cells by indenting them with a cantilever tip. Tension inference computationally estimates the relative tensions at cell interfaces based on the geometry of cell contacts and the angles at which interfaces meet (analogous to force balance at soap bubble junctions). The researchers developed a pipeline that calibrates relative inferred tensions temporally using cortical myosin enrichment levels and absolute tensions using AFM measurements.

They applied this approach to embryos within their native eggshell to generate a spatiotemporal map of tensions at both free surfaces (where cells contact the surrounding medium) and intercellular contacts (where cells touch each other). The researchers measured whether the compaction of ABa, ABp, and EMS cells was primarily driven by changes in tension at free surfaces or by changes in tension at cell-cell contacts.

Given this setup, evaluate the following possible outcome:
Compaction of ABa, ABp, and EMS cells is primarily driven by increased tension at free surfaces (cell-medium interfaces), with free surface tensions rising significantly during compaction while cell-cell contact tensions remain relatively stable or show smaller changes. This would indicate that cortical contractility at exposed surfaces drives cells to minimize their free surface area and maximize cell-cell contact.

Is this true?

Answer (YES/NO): YES